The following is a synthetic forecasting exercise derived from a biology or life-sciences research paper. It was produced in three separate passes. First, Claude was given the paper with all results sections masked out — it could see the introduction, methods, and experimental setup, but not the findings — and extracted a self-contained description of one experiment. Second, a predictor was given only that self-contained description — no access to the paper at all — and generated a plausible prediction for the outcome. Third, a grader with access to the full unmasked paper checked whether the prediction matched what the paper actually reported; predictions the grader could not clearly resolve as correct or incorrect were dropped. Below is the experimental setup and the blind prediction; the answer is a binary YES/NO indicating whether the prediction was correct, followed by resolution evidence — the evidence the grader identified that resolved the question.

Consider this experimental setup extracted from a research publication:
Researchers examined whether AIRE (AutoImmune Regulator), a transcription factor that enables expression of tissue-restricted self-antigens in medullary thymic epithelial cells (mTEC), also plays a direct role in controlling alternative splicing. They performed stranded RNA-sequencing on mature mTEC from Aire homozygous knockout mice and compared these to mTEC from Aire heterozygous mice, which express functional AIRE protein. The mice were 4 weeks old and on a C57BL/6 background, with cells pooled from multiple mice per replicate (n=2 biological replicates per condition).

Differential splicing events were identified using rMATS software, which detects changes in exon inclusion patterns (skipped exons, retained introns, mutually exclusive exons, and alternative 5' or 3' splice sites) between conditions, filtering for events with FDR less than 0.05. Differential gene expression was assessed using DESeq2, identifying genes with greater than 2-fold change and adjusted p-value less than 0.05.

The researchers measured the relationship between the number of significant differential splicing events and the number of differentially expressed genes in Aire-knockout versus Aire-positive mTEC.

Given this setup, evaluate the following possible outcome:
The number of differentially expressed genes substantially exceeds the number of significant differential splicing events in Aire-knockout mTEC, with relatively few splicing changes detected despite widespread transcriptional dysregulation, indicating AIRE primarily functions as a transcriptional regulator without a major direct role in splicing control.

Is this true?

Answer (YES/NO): YES